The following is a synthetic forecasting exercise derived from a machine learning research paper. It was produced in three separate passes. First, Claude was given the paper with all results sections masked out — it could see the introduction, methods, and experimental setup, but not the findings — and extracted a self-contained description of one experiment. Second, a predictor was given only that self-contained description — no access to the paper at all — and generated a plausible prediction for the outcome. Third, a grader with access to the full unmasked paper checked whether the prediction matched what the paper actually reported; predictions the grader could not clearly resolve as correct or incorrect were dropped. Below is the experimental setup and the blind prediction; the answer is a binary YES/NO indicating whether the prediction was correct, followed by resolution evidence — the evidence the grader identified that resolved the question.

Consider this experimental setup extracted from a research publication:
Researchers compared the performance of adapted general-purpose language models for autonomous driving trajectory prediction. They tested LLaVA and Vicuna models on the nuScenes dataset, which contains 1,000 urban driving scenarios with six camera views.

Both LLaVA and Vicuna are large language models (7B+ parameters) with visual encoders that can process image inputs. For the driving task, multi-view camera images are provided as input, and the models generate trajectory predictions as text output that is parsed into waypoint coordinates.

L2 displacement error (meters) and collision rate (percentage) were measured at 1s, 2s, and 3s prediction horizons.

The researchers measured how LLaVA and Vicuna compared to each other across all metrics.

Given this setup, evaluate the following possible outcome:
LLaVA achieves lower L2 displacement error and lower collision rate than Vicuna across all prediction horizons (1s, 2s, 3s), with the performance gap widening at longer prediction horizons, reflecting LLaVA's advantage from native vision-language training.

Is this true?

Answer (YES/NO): NO